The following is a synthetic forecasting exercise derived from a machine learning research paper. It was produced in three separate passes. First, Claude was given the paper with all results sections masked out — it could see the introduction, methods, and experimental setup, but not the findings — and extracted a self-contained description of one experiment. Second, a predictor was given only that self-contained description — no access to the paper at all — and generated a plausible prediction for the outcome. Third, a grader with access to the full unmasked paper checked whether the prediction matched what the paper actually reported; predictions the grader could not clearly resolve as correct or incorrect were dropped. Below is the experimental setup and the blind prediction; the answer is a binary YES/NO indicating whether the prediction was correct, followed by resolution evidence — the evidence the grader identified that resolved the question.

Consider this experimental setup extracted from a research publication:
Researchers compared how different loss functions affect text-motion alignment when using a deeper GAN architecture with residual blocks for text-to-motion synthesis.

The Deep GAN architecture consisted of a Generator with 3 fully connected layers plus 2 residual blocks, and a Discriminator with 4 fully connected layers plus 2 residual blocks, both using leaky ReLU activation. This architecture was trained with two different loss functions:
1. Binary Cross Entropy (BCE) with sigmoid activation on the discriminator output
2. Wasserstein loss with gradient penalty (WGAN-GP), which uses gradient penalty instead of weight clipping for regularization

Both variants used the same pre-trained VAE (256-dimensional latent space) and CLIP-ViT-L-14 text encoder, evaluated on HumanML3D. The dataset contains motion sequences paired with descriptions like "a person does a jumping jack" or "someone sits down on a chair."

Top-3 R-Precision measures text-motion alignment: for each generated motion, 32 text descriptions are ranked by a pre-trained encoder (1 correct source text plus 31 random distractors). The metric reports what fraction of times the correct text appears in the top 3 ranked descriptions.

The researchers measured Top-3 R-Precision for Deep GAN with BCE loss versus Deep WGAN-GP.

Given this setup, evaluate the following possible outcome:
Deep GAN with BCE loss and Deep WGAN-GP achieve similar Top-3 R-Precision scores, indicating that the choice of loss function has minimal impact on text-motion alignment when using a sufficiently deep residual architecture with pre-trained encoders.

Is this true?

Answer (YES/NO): NO